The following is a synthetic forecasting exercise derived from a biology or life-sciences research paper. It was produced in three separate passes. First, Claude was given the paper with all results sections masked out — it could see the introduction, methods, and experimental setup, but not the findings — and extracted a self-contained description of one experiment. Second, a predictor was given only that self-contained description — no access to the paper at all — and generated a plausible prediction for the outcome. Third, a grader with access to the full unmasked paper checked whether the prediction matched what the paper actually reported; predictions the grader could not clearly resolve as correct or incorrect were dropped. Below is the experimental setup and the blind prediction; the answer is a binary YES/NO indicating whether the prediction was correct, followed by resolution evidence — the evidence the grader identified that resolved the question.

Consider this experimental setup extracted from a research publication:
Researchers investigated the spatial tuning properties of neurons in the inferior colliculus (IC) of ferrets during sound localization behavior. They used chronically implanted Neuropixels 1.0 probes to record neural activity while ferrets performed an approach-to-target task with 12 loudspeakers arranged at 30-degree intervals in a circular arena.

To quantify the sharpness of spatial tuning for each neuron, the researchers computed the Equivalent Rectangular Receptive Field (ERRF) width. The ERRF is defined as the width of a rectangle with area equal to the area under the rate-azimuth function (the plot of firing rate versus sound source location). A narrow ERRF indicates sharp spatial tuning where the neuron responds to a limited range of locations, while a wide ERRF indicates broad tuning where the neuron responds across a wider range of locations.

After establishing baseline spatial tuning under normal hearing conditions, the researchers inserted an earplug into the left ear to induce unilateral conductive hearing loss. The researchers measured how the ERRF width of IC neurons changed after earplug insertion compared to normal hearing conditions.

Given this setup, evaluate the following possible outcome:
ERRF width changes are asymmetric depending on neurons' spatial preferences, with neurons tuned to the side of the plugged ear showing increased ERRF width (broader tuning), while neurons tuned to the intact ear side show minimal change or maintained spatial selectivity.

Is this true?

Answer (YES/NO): NO